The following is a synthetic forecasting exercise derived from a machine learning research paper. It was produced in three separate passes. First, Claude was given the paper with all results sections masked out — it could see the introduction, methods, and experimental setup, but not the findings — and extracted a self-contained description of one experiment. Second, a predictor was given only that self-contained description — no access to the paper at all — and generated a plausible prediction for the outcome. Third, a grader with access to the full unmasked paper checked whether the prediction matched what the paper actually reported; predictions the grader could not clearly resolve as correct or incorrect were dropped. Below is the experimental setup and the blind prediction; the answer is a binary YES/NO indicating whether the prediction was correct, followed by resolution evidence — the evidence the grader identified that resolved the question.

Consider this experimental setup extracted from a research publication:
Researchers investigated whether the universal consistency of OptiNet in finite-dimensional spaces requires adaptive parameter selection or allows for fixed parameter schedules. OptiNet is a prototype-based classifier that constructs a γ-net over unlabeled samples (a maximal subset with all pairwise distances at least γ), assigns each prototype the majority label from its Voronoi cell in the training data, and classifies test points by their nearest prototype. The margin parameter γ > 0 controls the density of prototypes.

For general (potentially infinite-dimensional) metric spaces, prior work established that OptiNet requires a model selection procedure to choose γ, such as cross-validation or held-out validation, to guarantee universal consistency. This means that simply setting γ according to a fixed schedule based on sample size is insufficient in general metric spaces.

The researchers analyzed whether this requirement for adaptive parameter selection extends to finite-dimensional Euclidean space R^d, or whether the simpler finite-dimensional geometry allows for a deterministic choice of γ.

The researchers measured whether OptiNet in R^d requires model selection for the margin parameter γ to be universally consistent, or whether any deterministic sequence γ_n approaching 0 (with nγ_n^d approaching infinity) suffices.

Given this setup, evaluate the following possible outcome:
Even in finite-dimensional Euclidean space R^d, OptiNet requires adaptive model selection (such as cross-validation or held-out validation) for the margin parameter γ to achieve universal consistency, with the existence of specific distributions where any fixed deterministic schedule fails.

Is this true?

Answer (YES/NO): NO